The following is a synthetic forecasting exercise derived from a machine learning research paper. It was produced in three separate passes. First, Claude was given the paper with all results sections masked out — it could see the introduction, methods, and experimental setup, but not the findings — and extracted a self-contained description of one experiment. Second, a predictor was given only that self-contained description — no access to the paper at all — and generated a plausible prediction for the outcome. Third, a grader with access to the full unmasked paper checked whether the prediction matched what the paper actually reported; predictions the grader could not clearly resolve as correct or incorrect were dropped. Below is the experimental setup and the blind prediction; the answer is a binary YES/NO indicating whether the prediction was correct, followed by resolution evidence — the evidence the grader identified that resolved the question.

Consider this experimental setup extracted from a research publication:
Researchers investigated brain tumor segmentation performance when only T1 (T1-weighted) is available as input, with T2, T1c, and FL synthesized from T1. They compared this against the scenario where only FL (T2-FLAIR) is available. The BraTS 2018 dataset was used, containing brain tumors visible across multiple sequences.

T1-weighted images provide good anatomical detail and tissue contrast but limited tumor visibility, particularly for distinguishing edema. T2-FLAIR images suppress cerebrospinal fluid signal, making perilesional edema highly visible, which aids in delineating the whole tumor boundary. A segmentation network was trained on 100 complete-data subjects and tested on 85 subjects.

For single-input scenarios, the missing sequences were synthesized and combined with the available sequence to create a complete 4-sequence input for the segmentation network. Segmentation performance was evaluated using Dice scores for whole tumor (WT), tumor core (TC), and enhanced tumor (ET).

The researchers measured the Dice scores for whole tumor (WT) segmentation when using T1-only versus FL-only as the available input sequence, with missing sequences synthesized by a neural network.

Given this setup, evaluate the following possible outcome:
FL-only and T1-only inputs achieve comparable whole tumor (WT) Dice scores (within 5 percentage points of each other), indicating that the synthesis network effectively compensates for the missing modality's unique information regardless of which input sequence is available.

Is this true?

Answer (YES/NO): NO